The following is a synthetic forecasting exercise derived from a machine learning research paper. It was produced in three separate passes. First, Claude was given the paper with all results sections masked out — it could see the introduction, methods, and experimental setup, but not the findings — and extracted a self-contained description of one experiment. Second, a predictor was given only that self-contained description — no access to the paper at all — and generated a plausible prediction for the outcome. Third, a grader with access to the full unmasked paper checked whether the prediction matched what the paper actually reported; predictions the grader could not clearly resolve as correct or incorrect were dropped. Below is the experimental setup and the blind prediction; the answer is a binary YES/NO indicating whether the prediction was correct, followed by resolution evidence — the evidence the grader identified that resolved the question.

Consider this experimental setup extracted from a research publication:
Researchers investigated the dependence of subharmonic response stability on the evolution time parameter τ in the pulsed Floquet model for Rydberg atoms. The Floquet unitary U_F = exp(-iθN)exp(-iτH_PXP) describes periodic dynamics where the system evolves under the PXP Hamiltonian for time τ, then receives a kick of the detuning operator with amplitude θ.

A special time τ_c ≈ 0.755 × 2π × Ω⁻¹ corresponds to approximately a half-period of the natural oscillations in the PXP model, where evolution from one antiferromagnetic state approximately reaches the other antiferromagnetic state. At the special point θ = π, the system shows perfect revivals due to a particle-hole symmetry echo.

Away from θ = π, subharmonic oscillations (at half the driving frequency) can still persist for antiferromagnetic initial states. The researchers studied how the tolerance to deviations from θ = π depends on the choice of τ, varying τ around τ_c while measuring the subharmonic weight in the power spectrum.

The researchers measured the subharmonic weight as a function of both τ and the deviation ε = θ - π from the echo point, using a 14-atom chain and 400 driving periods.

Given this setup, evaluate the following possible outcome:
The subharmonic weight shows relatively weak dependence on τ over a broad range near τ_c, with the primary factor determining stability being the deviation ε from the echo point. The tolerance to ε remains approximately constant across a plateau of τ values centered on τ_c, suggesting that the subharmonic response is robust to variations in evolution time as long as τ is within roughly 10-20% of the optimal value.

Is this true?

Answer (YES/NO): NO